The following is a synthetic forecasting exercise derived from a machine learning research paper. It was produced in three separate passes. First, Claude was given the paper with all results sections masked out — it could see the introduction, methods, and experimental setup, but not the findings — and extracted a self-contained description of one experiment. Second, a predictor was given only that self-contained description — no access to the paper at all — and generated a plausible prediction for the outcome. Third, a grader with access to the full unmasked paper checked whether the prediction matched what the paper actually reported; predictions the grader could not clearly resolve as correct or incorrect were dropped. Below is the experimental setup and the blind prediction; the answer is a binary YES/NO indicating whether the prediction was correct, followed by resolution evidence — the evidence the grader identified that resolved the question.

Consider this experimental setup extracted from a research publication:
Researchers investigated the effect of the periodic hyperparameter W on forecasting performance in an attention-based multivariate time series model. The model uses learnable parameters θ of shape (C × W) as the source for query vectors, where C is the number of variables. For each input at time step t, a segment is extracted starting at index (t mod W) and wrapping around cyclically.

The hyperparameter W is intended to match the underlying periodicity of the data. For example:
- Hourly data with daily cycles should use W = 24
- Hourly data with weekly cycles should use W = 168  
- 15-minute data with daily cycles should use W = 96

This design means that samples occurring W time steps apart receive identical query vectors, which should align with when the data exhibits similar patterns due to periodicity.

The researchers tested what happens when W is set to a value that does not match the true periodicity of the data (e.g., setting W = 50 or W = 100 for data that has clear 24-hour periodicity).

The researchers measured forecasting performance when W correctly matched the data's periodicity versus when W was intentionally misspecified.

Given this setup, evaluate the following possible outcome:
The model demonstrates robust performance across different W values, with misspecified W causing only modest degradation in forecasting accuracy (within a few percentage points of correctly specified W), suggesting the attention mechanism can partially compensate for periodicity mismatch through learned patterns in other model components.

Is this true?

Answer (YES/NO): NO